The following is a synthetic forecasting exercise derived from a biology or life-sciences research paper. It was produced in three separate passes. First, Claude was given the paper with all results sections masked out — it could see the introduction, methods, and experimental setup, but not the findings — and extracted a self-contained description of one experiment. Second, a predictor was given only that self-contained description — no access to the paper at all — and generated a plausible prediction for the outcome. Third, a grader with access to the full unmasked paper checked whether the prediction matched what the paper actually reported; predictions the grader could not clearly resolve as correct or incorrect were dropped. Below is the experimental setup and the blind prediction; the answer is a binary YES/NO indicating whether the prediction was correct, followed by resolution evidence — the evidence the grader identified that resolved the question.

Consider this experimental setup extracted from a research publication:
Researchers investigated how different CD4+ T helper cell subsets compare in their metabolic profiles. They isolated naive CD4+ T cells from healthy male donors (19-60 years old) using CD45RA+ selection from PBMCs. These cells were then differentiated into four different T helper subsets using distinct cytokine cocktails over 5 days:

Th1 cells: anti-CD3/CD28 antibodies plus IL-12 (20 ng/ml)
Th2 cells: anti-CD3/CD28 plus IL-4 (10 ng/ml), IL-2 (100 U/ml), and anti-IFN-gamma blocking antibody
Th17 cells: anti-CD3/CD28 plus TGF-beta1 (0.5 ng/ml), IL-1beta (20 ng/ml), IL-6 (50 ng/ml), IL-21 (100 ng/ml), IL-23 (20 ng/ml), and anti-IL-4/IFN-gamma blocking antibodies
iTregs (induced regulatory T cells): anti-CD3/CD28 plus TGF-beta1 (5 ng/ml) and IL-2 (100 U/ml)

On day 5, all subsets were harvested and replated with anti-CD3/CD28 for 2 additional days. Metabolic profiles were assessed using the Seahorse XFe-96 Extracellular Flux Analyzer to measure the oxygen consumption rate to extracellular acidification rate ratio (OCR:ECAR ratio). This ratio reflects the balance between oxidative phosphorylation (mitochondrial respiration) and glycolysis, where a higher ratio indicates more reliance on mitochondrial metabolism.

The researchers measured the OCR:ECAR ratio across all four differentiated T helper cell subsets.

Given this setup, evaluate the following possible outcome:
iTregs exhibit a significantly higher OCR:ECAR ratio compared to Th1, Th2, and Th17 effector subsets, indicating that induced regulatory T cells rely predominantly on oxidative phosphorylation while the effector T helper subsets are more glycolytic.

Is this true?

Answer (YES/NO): YES